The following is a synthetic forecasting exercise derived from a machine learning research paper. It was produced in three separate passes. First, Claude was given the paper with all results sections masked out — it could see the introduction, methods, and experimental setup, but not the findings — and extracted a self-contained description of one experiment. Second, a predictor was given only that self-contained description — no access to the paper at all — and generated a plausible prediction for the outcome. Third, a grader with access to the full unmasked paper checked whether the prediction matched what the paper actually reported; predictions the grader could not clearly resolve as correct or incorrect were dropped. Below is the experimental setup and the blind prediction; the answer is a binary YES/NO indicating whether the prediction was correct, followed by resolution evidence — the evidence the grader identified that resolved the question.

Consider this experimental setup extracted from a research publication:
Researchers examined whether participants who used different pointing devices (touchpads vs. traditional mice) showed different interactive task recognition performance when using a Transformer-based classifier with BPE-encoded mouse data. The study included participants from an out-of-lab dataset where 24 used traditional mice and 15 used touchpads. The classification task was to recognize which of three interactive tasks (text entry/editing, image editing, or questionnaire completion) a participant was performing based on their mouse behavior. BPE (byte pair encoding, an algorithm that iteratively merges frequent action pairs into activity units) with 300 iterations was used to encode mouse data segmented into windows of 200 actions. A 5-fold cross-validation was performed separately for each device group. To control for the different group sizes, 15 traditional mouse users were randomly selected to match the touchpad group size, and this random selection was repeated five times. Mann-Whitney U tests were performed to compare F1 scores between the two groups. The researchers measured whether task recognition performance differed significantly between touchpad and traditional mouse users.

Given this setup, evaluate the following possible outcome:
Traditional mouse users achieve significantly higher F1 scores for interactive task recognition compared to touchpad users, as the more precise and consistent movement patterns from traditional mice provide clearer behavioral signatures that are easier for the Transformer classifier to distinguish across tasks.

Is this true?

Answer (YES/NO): NO